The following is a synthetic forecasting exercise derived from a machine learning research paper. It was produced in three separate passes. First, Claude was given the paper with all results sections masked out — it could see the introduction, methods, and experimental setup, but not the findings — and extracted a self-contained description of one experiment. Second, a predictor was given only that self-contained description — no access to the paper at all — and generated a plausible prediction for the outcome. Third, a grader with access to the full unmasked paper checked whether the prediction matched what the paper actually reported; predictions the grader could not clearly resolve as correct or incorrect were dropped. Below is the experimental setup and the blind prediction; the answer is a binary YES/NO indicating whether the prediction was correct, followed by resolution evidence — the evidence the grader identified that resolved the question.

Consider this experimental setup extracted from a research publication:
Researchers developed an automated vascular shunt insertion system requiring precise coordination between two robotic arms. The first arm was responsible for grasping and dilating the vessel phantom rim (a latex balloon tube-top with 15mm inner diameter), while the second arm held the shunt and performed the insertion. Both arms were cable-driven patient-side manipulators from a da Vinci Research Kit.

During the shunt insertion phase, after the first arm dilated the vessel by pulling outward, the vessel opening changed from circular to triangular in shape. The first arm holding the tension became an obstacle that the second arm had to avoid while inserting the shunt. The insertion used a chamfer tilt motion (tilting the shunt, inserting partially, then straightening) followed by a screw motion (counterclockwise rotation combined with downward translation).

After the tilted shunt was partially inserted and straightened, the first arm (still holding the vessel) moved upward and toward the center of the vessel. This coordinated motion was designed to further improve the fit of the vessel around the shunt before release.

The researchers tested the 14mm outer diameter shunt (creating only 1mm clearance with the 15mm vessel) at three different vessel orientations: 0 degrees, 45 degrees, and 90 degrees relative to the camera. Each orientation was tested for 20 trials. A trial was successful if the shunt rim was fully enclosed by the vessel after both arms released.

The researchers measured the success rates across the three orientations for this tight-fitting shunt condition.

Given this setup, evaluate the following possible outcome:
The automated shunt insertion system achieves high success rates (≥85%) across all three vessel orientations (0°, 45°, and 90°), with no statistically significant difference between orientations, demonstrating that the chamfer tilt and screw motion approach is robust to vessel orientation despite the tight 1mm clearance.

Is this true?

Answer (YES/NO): NO